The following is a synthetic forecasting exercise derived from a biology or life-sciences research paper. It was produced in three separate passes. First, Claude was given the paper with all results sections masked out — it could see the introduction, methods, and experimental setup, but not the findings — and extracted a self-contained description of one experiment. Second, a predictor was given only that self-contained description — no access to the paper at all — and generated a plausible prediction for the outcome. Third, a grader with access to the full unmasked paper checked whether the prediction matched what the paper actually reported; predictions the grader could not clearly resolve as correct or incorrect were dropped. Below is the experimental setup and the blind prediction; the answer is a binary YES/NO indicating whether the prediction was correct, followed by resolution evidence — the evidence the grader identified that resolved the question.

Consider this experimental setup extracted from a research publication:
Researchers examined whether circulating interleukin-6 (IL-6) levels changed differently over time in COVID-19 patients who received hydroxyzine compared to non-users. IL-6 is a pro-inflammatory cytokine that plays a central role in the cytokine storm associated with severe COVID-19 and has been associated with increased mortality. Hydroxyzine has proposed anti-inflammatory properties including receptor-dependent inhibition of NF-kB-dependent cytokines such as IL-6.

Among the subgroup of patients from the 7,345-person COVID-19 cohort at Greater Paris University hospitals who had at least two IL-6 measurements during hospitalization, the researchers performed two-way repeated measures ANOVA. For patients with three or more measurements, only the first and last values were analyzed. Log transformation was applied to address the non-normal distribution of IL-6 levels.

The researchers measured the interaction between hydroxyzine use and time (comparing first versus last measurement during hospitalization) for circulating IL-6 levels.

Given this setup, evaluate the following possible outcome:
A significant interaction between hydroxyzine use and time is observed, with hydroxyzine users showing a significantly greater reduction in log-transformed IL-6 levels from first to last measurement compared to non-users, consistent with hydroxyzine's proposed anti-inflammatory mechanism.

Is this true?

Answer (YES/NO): YES